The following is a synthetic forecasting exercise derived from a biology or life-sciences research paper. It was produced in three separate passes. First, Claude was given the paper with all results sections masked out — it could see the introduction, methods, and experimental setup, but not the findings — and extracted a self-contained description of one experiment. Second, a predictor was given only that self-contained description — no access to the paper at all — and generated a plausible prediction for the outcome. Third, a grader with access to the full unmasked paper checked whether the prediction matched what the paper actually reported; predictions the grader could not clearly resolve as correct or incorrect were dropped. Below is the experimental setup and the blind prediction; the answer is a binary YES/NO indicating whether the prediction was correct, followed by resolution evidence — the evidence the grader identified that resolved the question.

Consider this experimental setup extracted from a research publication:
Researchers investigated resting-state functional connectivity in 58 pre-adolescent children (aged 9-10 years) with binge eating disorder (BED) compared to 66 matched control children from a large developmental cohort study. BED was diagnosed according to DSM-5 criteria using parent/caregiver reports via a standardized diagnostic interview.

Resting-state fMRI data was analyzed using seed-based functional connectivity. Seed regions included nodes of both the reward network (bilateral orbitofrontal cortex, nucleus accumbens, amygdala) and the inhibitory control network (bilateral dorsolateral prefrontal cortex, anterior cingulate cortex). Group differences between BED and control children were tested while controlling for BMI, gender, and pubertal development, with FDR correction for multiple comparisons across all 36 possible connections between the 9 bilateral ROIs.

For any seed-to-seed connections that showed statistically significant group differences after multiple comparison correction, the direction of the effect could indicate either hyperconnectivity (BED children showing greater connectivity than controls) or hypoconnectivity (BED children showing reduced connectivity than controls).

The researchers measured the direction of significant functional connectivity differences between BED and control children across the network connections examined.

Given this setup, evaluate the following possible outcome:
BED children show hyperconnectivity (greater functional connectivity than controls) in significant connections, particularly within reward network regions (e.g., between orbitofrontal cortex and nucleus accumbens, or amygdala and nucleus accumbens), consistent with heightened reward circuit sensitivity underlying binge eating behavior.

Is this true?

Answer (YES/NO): NO